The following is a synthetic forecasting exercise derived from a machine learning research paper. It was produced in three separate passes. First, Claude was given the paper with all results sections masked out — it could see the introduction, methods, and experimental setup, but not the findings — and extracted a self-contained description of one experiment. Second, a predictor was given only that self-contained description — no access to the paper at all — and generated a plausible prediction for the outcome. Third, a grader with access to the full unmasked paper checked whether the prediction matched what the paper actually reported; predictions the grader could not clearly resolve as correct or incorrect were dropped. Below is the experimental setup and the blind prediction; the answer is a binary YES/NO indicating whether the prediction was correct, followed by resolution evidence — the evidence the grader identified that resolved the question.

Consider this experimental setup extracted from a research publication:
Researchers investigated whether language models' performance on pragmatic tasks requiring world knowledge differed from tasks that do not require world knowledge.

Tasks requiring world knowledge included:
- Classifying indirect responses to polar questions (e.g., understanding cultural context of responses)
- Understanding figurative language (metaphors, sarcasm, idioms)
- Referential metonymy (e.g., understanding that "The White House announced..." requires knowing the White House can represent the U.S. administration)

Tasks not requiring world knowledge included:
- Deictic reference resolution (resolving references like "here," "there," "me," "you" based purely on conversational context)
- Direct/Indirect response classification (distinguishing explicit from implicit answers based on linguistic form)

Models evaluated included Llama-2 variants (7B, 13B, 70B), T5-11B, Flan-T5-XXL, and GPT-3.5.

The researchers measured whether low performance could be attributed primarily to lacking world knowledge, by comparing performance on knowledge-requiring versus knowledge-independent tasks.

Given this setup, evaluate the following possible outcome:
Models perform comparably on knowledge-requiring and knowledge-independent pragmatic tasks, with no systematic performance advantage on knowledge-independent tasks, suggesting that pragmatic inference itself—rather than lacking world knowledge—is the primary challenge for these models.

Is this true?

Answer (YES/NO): NO